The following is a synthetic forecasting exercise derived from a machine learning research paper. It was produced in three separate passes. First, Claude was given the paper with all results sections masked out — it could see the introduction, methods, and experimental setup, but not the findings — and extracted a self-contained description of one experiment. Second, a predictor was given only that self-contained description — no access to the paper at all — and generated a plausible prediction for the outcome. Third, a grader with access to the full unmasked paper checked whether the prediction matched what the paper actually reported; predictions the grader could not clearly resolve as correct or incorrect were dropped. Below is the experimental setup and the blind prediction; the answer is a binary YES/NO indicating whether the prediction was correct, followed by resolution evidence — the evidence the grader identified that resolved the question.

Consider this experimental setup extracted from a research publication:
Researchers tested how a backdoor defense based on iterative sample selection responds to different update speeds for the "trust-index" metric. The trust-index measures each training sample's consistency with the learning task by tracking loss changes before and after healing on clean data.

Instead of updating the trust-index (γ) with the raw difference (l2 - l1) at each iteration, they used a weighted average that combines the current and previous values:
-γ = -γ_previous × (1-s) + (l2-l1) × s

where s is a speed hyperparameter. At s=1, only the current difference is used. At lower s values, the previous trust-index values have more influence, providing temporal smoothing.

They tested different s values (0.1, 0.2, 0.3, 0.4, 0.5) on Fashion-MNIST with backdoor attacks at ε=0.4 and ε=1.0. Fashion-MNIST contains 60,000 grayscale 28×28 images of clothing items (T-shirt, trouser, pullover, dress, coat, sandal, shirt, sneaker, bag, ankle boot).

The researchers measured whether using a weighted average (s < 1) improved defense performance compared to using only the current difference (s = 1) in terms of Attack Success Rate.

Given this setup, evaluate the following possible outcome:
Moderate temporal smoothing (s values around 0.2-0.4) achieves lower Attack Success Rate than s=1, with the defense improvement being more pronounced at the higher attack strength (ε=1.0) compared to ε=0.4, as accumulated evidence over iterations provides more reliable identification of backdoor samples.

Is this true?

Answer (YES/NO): NO